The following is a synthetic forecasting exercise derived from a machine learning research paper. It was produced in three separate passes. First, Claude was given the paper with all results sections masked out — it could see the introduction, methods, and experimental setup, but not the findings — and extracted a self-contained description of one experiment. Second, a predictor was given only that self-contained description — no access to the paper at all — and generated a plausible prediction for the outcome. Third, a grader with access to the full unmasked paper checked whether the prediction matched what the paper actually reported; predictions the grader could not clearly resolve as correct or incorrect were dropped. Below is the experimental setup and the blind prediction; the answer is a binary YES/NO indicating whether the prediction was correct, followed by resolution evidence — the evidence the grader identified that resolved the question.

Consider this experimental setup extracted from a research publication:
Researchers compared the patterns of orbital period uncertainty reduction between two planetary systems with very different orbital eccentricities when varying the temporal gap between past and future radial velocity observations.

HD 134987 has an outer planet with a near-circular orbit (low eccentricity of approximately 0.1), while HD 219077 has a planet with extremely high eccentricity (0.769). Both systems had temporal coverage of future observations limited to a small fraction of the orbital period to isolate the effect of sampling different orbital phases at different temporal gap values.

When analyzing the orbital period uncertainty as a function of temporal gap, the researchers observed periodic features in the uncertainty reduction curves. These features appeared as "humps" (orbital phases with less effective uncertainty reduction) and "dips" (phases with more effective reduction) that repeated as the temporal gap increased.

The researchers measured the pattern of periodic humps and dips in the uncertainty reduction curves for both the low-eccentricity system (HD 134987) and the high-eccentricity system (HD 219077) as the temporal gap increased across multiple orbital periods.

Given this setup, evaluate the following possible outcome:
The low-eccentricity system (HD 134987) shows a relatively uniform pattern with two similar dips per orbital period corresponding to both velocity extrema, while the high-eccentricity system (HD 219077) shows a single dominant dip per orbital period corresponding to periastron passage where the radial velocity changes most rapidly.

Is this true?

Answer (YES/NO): NO